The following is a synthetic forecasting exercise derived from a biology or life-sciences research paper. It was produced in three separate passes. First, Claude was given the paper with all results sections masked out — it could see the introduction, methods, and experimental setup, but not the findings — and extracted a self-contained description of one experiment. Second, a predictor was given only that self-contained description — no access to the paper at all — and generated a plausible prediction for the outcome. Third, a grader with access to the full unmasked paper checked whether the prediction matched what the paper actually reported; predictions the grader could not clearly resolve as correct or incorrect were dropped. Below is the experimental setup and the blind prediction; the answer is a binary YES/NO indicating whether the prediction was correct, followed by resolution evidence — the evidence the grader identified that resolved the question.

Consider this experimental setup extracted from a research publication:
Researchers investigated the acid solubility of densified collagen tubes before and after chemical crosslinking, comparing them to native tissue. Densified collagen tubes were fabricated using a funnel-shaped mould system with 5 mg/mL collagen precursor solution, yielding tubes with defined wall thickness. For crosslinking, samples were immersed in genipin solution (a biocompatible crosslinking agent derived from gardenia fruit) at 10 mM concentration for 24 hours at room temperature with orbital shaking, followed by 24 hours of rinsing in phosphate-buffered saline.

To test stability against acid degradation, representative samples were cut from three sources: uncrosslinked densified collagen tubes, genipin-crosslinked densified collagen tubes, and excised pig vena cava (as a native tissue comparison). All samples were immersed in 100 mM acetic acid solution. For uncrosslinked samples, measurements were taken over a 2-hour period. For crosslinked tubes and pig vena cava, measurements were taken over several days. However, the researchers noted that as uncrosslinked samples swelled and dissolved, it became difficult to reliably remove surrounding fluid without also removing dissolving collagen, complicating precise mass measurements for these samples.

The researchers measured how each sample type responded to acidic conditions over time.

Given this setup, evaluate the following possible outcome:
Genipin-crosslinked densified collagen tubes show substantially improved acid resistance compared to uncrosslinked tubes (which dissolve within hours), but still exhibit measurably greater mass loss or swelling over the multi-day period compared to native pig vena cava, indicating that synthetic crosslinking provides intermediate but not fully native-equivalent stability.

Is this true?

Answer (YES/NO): NO